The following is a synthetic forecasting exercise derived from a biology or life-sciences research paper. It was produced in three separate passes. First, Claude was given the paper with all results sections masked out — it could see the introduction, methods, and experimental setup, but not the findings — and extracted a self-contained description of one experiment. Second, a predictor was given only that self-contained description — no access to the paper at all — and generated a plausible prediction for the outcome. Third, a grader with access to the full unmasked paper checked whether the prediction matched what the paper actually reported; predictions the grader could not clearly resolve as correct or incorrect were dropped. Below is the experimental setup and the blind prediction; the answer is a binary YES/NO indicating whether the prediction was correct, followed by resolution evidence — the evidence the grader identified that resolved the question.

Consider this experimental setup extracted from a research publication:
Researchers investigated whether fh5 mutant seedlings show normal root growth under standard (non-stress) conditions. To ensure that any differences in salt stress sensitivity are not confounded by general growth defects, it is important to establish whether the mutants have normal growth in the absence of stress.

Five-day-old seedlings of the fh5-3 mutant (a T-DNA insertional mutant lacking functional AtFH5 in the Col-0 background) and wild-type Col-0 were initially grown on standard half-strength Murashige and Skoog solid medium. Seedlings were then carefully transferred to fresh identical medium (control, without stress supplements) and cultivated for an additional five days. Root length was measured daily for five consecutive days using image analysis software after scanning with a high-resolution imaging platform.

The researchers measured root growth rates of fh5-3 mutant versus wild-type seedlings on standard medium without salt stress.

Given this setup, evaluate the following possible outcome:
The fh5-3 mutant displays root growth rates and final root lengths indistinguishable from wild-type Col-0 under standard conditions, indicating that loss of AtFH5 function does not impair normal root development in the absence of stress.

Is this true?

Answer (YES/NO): YES